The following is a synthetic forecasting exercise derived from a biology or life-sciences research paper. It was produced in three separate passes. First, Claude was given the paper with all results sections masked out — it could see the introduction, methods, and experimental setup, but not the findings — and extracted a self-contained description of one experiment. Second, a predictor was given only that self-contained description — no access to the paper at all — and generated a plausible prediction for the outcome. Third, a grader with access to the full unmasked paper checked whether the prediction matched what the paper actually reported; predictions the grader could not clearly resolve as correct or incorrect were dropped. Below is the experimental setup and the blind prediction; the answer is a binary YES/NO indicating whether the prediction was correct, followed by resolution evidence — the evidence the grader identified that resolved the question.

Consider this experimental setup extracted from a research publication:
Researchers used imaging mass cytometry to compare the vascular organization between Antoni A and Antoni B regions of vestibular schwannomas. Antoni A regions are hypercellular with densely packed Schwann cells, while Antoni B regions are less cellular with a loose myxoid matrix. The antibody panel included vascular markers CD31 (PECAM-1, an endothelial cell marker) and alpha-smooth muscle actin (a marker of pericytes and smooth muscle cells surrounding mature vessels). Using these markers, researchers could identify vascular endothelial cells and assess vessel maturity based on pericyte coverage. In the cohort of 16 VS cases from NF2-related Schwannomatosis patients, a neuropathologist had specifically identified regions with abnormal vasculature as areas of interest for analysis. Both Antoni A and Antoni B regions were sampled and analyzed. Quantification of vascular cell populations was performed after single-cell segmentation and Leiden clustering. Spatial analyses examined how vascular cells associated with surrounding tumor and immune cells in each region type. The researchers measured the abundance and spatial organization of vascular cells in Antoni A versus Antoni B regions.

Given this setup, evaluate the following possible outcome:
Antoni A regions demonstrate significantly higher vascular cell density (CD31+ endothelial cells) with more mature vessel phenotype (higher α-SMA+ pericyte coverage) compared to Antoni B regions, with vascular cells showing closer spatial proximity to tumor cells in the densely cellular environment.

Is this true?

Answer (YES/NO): NO